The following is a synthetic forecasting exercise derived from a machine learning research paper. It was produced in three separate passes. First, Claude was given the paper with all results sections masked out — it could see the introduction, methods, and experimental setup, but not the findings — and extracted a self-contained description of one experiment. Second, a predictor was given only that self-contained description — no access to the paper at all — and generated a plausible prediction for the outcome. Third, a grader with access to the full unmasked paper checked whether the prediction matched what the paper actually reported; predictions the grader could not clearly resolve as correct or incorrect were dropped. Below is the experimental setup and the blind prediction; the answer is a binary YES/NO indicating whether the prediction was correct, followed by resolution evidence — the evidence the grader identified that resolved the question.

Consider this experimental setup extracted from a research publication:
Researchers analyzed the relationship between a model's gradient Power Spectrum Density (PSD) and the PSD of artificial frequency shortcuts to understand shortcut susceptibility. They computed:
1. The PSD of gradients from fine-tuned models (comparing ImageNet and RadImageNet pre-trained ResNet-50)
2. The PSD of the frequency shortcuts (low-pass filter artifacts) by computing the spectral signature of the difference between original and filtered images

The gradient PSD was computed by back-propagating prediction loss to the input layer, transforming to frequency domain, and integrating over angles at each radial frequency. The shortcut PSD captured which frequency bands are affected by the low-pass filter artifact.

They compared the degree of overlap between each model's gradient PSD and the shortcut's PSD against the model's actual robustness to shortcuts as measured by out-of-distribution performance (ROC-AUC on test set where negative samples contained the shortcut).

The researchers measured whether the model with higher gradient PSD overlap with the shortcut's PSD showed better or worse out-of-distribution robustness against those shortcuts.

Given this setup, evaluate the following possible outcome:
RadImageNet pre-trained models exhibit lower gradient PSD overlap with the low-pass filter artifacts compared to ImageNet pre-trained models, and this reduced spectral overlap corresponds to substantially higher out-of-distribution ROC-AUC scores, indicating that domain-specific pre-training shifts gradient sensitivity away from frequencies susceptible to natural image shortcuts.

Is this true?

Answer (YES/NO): YES